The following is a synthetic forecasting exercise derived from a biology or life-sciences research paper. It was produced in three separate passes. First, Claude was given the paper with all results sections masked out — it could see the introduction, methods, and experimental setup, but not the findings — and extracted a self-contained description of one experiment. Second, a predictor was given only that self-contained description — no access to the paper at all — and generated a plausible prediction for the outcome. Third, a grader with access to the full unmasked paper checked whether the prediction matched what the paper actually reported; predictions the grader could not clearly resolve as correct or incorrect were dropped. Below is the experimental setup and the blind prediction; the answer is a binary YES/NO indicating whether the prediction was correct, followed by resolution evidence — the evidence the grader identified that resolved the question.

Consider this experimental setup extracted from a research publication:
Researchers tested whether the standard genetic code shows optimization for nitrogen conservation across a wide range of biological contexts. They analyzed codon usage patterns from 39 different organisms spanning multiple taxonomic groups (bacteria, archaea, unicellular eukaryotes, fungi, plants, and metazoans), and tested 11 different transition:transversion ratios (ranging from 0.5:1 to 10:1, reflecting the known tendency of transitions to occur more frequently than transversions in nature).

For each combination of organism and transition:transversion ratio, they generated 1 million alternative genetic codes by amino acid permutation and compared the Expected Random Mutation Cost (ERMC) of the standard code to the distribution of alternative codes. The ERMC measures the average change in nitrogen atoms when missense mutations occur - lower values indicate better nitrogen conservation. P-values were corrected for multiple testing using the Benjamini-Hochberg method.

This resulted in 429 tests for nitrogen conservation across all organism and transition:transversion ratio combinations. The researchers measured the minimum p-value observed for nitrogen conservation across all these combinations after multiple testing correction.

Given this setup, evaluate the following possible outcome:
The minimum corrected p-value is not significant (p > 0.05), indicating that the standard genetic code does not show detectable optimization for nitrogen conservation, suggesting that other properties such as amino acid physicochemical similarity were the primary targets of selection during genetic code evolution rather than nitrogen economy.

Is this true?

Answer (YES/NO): YES